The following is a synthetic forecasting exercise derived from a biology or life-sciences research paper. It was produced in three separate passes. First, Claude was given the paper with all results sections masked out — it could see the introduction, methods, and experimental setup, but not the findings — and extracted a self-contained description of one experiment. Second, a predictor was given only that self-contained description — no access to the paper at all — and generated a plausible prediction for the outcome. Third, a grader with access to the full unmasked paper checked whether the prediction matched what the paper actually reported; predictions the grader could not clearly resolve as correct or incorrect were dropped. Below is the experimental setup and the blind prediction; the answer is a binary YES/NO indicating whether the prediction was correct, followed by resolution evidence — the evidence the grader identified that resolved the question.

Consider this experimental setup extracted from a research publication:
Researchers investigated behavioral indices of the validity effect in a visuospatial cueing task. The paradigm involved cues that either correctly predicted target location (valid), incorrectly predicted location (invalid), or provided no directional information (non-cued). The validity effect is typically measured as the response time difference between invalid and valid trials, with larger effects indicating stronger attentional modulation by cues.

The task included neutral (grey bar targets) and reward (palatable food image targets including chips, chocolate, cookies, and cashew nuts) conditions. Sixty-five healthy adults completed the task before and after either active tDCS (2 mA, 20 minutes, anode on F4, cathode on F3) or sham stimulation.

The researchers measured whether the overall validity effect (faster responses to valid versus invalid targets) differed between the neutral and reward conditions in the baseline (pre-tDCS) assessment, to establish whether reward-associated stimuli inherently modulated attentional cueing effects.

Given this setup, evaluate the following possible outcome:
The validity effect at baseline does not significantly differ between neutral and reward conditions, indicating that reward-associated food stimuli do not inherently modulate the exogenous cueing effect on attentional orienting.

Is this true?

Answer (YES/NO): NO